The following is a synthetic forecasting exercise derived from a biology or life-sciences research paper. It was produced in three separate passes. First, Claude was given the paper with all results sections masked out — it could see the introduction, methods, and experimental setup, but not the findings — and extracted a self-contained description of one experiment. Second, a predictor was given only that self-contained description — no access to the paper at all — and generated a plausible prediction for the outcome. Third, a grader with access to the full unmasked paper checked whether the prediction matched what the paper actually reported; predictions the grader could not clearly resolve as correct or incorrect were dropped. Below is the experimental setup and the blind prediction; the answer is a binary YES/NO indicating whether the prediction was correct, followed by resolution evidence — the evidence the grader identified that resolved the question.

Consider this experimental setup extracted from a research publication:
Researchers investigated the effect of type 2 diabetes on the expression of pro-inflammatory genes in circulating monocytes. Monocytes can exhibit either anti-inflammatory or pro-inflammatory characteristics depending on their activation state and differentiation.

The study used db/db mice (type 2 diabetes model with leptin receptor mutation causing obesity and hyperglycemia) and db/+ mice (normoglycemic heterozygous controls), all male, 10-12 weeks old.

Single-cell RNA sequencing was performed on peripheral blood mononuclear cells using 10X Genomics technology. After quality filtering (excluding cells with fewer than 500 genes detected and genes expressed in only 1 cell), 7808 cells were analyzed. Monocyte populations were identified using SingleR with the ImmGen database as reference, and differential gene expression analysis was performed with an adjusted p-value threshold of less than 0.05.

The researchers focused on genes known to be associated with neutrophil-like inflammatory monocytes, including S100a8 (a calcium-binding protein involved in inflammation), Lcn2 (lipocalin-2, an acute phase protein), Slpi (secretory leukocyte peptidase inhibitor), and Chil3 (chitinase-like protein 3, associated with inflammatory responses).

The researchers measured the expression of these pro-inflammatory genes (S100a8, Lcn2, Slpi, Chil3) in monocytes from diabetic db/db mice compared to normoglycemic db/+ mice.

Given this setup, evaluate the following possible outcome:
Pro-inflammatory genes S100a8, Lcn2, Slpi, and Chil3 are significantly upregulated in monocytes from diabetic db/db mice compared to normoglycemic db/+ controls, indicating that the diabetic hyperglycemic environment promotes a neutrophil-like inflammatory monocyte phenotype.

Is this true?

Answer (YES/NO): YES